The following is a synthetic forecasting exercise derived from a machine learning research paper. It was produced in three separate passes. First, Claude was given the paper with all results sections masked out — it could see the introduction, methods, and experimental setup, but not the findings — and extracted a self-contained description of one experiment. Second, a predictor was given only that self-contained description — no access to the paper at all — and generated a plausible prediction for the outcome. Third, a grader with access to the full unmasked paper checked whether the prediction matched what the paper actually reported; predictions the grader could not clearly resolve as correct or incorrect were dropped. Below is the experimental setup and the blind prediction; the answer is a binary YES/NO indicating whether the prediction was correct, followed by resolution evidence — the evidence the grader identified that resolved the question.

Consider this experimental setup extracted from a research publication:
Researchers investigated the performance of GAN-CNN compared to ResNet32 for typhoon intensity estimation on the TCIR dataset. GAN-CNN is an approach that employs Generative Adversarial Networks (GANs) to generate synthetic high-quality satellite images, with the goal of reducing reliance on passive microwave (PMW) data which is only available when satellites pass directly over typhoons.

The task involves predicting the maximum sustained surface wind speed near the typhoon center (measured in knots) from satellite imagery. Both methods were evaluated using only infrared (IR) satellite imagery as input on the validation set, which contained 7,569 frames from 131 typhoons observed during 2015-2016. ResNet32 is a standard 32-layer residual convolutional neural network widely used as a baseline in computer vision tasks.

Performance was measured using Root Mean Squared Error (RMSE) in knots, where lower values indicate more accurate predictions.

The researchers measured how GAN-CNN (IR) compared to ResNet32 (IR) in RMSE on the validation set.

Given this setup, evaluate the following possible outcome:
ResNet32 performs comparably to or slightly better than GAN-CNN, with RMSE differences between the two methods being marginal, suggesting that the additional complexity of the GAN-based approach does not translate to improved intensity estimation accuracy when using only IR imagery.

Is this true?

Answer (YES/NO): NO